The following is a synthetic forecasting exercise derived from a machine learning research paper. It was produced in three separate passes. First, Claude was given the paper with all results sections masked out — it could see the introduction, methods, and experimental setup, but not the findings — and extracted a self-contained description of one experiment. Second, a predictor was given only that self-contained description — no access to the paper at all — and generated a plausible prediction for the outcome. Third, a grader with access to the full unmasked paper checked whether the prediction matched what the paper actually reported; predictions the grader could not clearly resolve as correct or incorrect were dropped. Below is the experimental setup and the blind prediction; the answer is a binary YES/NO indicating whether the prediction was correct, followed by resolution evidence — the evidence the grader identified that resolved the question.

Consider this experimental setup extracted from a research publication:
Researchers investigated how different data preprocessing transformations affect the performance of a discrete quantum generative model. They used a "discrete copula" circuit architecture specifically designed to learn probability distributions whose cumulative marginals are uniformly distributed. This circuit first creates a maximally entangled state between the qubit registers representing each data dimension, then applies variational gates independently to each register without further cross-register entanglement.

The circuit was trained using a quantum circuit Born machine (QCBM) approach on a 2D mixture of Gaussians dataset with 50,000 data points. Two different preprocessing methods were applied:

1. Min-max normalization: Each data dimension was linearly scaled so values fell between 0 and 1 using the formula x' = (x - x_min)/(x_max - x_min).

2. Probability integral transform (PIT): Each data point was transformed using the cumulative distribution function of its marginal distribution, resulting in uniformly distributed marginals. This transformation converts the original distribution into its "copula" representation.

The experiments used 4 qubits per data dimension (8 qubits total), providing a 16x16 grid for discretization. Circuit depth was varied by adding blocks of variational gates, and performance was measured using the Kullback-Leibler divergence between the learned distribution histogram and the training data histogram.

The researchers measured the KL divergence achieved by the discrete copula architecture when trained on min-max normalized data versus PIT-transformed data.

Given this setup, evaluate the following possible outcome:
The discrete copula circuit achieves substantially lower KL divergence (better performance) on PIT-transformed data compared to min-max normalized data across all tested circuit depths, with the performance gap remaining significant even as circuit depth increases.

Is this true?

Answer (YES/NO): NO